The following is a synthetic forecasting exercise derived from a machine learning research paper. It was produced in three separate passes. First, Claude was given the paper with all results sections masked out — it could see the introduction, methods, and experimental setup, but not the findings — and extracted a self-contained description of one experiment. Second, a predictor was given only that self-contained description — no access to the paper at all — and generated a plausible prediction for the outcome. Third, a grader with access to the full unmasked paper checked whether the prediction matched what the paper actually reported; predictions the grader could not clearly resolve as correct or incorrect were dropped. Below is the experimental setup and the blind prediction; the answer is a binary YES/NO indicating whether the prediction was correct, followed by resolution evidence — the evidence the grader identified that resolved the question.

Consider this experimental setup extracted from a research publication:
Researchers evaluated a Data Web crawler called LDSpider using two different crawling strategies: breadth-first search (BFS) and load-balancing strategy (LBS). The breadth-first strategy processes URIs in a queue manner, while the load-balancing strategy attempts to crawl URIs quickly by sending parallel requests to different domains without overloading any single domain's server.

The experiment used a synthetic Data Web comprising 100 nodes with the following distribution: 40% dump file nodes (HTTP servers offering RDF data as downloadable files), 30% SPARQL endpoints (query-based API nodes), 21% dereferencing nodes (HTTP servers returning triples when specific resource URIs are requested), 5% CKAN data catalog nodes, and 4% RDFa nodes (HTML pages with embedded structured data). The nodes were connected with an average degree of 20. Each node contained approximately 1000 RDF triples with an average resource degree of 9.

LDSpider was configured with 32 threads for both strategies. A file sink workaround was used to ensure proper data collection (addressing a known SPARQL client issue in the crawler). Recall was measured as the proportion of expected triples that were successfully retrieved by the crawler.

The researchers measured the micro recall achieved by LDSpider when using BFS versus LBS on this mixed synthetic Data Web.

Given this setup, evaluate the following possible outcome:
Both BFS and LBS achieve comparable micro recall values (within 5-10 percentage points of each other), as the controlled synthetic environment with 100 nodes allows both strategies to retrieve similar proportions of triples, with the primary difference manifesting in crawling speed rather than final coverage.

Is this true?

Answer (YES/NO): NO